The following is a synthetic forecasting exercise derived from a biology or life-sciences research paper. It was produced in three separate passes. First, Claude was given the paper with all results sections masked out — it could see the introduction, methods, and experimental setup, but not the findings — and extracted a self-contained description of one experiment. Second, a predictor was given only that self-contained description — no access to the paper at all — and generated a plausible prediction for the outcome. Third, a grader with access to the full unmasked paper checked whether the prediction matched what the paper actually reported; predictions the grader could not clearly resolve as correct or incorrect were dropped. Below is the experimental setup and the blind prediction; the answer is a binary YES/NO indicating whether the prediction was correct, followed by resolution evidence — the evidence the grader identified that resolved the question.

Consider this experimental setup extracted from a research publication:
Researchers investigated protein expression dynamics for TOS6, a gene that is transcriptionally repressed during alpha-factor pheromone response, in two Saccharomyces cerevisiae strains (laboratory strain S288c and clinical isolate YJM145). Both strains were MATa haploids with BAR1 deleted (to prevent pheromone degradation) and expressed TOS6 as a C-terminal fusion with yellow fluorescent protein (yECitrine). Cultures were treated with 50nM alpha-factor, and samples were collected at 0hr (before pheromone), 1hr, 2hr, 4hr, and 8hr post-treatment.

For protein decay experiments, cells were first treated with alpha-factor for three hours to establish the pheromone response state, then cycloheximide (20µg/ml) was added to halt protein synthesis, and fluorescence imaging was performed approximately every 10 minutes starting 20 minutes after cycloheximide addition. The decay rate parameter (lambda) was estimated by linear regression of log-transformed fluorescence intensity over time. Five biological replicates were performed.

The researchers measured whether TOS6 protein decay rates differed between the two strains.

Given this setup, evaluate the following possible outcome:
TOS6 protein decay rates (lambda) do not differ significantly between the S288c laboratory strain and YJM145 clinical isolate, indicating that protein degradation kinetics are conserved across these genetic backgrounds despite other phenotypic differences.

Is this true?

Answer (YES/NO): YES